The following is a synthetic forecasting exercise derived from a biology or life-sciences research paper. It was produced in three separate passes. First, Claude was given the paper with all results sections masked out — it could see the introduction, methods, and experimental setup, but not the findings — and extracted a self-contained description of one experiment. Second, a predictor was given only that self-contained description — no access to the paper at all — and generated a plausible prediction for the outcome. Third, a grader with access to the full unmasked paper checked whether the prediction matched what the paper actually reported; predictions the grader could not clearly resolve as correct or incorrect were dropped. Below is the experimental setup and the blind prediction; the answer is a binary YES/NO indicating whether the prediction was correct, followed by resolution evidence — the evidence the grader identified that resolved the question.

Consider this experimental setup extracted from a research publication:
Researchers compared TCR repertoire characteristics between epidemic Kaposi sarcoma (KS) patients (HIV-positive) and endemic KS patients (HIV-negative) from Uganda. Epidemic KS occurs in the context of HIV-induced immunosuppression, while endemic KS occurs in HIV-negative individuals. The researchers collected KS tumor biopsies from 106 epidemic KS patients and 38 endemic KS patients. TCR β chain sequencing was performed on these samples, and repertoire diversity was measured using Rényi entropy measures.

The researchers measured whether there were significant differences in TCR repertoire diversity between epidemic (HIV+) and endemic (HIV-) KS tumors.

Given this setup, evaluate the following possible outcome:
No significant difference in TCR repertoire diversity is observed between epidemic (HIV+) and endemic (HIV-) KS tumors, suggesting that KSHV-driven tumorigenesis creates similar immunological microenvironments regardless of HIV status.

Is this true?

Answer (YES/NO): NO